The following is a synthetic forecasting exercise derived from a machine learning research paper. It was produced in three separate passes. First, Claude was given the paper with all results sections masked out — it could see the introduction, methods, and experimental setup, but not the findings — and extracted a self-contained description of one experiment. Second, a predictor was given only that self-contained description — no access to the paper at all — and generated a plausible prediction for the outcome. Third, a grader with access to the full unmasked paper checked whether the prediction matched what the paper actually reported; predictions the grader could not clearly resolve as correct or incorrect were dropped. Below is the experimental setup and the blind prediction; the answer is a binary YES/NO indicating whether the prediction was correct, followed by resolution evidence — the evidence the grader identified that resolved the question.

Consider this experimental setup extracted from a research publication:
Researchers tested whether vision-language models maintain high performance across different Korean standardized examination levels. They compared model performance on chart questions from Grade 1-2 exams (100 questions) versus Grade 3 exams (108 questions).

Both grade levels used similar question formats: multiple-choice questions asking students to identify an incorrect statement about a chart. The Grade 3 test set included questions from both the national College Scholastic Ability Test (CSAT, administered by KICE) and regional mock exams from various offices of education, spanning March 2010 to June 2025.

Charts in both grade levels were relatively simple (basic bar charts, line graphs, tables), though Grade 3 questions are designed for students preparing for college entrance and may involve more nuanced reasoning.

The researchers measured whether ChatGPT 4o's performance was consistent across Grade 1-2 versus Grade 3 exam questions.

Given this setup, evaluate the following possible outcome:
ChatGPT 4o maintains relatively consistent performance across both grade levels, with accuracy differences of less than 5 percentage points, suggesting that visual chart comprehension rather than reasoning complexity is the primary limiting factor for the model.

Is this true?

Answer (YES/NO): NO